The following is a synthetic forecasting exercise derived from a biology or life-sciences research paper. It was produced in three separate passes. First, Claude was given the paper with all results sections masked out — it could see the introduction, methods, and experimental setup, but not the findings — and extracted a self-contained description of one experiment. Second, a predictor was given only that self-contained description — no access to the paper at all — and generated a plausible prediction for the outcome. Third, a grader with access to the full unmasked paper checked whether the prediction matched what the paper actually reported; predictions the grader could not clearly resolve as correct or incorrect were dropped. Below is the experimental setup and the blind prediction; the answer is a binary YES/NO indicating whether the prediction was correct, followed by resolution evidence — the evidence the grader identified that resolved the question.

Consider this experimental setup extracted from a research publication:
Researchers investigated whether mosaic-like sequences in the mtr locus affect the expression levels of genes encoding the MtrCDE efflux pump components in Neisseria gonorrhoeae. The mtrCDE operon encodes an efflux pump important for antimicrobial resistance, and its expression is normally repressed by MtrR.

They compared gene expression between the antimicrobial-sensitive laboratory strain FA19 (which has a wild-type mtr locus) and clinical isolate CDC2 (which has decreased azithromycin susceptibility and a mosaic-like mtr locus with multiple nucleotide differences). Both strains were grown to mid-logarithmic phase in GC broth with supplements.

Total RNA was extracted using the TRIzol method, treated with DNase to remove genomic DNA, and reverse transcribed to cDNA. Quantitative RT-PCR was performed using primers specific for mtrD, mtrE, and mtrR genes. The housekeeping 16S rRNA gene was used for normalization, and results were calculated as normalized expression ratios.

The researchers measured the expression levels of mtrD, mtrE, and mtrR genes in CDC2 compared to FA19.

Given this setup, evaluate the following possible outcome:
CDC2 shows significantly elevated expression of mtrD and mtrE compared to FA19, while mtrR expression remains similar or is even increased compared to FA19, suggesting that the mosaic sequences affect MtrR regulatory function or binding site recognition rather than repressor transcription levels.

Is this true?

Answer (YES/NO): NO